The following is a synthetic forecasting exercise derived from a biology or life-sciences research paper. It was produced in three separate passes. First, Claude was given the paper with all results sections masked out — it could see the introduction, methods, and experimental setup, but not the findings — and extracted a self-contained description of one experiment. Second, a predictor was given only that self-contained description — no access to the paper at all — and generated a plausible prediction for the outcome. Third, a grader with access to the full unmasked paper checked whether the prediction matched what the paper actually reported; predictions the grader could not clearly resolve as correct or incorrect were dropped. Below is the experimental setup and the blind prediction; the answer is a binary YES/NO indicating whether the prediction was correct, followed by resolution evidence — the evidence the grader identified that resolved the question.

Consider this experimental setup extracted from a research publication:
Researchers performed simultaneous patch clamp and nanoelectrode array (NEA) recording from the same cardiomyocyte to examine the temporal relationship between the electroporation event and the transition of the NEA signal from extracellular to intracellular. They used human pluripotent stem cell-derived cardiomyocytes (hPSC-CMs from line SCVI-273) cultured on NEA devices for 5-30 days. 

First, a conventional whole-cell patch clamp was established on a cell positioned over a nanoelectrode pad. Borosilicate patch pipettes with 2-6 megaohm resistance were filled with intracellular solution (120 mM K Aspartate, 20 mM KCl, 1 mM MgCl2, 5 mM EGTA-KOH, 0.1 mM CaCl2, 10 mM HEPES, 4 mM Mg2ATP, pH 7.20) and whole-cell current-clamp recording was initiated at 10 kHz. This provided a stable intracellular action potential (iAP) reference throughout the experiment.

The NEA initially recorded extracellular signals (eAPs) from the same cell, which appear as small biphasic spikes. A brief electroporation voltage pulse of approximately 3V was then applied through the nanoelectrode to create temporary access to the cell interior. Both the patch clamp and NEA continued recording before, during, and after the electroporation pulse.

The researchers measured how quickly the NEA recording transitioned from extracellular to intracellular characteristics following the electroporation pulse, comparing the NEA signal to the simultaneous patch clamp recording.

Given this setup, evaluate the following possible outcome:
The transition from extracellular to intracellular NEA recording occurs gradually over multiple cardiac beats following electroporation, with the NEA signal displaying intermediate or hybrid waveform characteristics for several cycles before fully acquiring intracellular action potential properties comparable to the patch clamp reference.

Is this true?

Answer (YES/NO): NO